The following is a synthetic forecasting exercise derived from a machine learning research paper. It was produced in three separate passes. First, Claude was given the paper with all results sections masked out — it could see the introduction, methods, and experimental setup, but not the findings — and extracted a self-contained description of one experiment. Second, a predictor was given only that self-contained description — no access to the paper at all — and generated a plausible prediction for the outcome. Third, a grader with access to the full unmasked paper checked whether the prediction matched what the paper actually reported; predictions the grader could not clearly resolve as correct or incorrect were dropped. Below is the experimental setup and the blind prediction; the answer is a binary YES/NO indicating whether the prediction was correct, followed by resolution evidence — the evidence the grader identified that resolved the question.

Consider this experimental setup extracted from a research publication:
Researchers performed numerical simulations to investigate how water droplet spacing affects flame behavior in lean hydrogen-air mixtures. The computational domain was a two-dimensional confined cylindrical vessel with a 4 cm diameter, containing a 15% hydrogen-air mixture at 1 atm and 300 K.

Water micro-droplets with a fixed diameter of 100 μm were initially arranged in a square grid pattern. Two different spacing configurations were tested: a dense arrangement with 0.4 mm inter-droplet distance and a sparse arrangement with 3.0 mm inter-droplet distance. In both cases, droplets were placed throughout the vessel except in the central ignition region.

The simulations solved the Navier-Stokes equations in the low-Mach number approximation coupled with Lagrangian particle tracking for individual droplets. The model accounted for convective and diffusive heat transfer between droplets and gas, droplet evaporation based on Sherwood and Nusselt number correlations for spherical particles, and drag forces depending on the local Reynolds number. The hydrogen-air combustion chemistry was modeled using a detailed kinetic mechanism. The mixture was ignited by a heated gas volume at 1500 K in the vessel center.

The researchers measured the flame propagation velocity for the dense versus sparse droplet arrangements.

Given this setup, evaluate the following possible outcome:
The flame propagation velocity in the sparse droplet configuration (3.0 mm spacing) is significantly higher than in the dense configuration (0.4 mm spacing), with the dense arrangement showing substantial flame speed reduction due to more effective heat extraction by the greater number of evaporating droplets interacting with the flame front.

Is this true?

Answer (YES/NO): NO